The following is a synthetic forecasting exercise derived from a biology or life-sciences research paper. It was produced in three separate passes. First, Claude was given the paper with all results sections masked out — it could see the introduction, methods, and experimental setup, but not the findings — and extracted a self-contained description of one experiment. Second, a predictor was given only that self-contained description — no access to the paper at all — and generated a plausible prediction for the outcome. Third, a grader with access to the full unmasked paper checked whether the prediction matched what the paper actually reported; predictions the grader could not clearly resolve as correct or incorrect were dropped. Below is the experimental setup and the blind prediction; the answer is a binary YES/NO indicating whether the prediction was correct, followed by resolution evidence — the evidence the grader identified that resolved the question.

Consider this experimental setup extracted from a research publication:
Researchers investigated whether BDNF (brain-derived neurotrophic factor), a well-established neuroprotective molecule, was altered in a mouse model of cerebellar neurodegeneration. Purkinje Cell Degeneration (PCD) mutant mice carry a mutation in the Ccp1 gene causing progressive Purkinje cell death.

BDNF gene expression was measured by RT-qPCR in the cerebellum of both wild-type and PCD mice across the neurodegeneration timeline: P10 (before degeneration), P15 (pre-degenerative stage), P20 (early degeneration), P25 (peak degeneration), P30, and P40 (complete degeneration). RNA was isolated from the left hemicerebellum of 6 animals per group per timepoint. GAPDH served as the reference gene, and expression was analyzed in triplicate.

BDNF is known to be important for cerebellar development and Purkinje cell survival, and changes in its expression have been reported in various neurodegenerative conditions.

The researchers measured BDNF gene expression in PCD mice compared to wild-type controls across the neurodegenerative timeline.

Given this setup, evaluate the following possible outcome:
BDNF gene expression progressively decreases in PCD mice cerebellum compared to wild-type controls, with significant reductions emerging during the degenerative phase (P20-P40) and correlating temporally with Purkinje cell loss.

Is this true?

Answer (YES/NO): NO